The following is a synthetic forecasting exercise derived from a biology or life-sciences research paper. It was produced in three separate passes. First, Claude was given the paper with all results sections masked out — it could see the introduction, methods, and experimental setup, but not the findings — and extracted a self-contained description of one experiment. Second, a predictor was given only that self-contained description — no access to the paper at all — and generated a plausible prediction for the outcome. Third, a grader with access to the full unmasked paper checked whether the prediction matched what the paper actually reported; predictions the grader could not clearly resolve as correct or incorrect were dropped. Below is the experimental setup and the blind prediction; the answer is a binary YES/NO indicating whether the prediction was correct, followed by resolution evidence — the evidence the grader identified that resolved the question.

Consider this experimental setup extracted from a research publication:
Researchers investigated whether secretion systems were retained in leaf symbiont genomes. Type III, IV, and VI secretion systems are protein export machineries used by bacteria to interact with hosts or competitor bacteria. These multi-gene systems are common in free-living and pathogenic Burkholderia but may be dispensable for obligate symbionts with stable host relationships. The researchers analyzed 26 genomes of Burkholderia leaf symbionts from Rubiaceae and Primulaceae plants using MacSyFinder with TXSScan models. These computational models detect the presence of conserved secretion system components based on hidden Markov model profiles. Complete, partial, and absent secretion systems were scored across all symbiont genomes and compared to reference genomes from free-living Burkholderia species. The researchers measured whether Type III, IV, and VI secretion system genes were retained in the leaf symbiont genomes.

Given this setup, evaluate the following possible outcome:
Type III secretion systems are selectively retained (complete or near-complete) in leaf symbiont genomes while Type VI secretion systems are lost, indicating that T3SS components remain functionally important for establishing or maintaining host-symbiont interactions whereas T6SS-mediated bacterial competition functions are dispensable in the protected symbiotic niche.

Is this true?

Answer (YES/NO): NO